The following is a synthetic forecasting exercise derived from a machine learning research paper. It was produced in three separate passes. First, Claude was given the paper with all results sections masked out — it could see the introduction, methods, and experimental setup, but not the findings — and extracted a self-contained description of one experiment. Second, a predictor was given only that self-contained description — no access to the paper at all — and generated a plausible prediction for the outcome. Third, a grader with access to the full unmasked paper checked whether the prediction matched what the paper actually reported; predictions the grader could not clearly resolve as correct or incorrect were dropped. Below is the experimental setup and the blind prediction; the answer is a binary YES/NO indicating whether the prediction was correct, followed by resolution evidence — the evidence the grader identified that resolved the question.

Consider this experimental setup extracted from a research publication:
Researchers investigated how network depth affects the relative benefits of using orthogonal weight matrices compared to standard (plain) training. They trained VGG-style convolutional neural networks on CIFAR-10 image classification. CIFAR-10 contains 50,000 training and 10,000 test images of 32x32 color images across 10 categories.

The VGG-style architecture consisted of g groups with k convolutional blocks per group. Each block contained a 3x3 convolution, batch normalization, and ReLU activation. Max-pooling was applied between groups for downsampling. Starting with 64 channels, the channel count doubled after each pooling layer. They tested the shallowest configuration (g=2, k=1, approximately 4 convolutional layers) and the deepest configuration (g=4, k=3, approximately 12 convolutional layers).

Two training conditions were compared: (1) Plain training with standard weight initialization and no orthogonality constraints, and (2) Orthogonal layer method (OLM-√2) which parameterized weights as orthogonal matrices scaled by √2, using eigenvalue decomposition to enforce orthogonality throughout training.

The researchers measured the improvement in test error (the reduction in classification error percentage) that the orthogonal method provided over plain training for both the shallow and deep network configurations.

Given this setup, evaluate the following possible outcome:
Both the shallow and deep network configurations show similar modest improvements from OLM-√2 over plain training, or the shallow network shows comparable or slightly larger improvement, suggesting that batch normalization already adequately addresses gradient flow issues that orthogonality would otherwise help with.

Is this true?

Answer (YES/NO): NO